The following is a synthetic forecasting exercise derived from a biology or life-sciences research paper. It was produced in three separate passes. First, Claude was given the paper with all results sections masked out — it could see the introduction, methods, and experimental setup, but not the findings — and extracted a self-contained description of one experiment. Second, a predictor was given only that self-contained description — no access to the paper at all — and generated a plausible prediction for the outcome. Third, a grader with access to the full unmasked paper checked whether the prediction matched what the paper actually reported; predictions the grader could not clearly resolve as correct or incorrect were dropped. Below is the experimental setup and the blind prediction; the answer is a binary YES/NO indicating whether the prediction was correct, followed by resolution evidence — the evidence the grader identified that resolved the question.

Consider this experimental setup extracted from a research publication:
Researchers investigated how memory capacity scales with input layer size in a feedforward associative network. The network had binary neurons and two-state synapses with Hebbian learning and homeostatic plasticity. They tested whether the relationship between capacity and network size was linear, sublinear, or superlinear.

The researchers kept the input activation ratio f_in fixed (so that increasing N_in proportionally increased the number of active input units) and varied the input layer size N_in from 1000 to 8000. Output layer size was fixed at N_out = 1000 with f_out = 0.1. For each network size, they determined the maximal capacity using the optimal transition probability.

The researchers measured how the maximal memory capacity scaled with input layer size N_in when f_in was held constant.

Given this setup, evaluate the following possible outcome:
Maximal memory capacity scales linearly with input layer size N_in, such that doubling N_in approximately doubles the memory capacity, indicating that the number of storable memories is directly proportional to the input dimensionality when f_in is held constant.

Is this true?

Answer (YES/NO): YES